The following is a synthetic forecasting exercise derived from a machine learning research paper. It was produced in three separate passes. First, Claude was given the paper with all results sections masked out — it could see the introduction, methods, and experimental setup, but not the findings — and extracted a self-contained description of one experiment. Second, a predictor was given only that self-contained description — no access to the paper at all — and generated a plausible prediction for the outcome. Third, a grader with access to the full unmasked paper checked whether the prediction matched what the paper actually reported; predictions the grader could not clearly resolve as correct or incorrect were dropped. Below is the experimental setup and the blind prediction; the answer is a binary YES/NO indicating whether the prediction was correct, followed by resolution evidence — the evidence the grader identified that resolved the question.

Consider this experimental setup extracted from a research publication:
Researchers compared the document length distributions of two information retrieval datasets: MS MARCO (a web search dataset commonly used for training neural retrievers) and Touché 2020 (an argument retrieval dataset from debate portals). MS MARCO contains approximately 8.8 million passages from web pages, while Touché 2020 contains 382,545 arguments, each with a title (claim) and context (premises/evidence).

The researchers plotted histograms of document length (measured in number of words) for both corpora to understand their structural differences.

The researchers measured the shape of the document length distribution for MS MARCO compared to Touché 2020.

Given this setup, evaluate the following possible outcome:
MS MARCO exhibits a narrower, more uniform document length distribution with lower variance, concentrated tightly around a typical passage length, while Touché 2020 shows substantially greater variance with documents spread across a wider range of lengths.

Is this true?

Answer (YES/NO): YES